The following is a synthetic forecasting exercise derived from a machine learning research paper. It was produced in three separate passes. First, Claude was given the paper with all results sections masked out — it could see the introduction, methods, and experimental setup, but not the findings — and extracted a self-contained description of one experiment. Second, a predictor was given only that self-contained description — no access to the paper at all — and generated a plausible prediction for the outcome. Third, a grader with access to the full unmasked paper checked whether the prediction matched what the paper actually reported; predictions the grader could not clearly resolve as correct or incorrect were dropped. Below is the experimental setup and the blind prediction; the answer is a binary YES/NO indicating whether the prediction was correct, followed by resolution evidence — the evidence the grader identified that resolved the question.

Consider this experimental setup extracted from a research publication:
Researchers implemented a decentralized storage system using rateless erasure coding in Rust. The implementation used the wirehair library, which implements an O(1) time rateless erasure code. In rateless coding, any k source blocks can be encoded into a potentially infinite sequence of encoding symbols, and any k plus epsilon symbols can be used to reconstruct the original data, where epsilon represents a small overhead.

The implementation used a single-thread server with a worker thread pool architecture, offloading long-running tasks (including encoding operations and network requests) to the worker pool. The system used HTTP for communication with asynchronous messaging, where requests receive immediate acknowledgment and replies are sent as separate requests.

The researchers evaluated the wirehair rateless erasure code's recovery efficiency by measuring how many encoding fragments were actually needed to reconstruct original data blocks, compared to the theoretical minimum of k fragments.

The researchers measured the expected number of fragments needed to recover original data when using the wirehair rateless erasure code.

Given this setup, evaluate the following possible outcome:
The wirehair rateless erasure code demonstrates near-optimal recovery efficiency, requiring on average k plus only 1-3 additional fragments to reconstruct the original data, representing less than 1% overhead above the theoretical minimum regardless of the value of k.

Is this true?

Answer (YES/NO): NO